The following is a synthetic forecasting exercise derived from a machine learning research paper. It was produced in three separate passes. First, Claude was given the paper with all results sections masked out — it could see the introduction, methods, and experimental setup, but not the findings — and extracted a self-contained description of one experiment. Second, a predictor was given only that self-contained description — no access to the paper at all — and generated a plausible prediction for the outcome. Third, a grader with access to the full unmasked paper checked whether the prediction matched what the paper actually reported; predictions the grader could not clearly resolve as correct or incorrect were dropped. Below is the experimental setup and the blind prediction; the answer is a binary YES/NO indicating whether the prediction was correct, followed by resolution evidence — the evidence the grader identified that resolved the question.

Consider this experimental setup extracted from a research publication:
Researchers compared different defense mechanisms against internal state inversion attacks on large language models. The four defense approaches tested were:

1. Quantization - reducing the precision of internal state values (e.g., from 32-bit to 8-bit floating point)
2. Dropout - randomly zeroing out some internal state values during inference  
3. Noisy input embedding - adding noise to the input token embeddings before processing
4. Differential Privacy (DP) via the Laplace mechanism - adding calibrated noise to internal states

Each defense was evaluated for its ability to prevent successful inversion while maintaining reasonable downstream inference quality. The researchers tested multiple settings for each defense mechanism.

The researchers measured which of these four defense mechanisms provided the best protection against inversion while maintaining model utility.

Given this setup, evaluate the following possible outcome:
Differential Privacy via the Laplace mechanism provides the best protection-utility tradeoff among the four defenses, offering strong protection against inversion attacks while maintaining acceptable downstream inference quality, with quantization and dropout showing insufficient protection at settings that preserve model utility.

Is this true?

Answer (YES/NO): NO